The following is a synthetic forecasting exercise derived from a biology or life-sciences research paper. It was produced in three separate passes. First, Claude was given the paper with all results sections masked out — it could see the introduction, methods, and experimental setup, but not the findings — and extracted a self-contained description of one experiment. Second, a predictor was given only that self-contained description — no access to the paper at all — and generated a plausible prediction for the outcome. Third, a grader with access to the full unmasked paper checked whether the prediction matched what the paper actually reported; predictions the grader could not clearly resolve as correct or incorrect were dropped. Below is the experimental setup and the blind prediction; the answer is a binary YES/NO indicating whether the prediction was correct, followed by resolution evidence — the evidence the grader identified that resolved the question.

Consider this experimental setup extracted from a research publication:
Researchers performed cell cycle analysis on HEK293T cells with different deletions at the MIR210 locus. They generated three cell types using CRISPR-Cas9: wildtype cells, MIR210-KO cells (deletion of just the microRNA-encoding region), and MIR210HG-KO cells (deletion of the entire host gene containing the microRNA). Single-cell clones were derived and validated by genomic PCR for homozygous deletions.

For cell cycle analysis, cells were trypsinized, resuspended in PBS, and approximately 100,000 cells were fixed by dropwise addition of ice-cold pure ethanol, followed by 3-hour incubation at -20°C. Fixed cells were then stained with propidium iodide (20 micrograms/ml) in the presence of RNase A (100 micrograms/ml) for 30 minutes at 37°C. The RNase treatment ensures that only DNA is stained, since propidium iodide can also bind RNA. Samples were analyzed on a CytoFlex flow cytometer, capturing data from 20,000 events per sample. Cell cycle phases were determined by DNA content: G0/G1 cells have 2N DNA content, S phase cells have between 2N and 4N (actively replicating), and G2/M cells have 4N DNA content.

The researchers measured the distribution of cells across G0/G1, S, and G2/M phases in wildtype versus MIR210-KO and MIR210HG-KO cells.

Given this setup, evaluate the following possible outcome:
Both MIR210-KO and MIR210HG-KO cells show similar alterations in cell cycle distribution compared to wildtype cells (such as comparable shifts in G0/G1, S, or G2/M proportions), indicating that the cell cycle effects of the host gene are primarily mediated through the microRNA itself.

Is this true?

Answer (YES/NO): NO